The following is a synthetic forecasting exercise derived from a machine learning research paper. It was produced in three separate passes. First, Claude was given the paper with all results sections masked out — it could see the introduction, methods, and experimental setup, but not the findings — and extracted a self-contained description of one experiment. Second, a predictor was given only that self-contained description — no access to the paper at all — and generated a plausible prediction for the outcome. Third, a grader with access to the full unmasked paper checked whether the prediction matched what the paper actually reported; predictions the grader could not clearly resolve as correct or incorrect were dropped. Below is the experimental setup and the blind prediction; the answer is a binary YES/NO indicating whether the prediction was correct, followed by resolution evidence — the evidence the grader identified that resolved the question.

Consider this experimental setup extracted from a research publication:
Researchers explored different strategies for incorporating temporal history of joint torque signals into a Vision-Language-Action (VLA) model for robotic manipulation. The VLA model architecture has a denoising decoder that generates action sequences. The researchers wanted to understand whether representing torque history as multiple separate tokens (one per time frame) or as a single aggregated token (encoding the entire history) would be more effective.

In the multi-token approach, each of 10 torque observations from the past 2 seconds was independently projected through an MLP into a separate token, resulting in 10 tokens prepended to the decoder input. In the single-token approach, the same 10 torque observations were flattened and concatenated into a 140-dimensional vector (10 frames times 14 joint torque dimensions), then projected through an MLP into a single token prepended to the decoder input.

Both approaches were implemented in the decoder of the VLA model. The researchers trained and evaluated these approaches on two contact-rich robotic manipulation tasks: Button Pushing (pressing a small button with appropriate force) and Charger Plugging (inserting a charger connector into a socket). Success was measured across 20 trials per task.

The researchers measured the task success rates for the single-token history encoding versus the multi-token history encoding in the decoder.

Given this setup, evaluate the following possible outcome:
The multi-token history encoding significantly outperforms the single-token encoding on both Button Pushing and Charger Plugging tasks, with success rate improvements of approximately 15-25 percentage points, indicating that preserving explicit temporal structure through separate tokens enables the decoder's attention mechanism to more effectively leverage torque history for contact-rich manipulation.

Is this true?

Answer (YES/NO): NO